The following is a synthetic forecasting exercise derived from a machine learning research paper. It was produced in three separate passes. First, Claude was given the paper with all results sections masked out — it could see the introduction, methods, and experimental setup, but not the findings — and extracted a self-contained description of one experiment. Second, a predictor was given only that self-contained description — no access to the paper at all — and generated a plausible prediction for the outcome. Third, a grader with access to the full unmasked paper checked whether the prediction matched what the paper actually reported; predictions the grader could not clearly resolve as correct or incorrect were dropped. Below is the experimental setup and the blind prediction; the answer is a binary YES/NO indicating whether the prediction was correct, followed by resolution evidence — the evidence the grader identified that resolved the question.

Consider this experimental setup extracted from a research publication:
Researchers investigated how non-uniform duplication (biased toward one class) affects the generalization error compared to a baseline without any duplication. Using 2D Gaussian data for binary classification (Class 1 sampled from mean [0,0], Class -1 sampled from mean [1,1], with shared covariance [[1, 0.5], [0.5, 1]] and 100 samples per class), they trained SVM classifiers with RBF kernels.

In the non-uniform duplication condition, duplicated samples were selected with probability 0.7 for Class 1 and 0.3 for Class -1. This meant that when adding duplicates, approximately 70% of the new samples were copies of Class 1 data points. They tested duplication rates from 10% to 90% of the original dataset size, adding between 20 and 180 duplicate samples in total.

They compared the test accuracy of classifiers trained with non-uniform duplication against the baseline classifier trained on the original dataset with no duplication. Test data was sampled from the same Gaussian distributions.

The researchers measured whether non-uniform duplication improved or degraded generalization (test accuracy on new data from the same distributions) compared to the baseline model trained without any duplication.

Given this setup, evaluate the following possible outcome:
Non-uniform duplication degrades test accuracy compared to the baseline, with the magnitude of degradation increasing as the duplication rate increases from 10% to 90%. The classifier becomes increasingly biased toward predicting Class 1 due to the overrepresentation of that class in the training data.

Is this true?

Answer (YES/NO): YES